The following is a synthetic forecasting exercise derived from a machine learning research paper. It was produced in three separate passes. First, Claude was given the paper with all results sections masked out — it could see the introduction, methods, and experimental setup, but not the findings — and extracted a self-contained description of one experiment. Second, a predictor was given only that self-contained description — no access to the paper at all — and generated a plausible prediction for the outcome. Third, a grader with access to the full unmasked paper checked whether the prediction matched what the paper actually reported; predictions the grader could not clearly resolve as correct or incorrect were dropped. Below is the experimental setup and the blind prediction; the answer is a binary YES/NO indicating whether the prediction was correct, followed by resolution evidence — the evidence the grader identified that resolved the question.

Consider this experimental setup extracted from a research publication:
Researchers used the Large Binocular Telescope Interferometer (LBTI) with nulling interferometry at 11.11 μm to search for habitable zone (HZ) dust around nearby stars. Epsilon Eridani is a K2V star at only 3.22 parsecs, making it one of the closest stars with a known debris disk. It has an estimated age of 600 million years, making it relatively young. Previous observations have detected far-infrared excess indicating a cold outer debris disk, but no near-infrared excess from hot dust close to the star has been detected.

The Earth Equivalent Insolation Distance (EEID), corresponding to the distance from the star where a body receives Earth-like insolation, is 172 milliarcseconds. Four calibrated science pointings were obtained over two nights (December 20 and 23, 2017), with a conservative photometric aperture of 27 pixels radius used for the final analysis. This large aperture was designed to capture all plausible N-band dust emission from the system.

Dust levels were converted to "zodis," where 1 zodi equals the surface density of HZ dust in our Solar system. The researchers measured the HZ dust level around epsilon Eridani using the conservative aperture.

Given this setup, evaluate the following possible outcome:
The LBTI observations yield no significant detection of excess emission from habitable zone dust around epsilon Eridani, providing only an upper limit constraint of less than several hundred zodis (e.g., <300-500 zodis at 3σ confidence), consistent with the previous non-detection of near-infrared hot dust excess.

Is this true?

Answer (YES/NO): NO